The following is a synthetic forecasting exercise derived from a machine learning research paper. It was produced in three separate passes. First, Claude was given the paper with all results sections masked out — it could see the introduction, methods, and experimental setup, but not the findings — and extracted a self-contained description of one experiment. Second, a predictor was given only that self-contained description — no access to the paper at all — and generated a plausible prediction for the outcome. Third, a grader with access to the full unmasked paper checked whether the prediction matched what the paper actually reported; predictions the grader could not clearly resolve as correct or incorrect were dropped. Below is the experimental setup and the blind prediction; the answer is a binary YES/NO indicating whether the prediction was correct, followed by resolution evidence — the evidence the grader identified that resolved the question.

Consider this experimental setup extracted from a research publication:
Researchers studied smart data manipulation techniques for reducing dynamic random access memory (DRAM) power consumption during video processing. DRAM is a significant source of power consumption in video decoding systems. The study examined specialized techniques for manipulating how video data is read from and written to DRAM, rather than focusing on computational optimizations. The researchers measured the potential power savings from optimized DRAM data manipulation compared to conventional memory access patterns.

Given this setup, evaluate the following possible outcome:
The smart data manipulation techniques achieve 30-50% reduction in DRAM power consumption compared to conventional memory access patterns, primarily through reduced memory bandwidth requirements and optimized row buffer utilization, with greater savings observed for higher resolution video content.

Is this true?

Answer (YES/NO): NO